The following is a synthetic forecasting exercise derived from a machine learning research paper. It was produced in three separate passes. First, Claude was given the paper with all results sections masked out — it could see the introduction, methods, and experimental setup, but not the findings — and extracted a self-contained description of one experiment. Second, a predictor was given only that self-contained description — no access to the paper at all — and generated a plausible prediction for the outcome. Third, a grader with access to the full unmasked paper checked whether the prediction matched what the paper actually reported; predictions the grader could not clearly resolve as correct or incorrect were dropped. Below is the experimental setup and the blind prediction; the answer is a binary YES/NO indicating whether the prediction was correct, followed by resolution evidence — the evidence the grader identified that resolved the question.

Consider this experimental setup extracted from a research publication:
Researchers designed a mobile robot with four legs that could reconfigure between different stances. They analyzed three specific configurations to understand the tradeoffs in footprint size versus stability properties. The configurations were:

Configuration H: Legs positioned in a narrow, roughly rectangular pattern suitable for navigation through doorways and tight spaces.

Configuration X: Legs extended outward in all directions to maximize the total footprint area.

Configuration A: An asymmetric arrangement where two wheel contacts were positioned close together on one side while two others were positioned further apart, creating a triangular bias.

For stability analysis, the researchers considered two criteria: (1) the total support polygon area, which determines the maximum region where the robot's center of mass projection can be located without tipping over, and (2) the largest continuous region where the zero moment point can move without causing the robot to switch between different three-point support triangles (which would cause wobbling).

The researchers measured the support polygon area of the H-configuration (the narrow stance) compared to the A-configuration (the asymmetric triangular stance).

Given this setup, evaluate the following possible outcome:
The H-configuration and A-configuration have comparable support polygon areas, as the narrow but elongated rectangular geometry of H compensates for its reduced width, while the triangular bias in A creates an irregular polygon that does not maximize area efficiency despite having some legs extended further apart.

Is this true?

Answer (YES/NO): YES